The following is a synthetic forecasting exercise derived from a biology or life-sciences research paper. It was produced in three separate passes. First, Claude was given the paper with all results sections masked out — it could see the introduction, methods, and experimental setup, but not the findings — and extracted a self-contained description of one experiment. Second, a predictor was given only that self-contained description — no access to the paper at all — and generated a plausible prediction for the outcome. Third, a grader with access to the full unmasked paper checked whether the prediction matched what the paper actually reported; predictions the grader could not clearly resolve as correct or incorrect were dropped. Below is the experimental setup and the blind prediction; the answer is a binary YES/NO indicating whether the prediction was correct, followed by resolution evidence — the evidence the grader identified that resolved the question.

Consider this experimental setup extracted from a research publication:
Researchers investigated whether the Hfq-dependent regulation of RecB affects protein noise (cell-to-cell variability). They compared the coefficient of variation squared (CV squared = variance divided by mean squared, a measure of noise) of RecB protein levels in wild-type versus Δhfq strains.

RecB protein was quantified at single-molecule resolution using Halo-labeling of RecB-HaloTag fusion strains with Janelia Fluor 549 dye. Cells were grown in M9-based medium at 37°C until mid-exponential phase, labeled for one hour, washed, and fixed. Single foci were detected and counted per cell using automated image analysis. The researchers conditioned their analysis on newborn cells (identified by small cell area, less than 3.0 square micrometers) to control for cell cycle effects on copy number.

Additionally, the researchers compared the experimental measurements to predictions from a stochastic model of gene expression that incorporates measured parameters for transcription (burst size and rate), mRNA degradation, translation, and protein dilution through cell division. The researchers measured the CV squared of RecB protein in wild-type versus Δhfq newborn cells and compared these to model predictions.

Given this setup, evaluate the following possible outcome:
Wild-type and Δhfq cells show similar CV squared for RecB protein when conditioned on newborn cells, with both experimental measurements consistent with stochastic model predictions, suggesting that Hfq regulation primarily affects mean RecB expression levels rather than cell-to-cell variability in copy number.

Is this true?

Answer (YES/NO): NO